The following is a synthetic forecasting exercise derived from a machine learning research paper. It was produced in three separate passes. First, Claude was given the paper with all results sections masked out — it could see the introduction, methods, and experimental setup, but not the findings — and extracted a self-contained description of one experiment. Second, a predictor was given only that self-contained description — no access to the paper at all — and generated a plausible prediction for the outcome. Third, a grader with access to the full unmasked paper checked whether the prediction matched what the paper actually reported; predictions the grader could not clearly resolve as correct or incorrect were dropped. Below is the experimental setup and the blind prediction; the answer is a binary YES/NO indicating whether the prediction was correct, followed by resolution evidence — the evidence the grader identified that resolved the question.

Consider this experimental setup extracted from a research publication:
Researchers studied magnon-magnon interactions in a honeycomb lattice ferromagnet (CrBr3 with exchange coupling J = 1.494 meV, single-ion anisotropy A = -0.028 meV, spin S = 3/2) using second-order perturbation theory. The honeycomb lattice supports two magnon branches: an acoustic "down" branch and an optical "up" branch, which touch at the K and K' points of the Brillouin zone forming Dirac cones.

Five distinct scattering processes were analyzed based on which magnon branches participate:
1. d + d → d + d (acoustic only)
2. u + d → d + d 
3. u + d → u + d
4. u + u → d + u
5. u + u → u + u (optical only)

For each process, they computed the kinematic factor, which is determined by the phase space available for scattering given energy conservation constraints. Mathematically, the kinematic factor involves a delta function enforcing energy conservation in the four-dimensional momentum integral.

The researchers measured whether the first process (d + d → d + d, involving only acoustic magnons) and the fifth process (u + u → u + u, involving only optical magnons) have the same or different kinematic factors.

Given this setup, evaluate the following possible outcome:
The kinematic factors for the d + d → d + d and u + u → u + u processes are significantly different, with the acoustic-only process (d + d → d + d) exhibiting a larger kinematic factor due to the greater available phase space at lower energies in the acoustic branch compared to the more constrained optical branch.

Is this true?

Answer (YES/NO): NO